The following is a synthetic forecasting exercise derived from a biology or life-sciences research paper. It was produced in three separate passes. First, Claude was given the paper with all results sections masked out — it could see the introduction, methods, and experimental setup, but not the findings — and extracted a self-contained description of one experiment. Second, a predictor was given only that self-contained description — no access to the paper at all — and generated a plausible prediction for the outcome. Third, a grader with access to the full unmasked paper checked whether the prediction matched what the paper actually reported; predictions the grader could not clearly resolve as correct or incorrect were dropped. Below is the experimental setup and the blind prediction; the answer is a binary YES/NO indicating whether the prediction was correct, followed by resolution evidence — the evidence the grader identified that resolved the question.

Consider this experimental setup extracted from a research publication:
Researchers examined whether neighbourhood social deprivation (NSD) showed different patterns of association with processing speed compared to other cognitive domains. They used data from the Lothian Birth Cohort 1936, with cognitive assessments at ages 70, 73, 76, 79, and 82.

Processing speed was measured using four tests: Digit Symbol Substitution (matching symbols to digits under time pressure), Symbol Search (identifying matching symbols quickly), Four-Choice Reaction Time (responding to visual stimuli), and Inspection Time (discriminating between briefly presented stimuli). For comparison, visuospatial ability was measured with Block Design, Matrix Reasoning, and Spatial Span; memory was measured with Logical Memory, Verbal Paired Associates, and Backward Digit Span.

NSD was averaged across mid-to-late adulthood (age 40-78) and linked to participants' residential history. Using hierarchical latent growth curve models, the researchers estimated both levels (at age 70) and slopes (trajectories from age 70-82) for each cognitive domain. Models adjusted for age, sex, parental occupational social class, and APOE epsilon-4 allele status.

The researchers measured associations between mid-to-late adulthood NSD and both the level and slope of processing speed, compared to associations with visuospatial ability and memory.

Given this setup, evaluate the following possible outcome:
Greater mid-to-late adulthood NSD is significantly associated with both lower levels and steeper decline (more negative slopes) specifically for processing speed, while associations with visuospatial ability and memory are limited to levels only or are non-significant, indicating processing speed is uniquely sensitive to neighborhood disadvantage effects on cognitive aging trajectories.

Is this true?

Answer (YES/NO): NO